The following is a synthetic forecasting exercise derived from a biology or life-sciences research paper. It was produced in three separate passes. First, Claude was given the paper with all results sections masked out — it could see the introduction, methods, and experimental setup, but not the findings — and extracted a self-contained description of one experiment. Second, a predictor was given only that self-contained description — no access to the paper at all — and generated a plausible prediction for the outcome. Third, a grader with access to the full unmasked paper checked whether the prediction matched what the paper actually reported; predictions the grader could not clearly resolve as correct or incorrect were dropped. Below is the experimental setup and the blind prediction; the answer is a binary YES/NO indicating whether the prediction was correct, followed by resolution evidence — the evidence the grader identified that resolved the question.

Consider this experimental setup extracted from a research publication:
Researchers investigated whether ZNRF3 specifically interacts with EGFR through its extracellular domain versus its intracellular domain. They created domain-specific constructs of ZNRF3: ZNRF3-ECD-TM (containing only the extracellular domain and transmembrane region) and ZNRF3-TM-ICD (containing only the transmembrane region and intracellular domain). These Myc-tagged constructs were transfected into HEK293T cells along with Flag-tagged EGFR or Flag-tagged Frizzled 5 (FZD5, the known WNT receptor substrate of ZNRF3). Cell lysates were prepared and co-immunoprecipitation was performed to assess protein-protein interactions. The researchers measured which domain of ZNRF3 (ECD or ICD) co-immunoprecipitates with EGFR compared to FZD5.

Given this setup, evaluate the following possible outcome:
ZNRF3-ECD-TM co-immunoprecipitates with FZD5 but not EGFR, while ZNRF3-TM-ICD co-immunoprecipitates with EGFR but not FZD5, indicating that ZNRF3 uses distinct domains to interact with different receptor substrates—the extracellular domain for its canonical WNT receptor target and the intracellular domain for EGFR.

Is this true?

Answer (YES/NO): NO